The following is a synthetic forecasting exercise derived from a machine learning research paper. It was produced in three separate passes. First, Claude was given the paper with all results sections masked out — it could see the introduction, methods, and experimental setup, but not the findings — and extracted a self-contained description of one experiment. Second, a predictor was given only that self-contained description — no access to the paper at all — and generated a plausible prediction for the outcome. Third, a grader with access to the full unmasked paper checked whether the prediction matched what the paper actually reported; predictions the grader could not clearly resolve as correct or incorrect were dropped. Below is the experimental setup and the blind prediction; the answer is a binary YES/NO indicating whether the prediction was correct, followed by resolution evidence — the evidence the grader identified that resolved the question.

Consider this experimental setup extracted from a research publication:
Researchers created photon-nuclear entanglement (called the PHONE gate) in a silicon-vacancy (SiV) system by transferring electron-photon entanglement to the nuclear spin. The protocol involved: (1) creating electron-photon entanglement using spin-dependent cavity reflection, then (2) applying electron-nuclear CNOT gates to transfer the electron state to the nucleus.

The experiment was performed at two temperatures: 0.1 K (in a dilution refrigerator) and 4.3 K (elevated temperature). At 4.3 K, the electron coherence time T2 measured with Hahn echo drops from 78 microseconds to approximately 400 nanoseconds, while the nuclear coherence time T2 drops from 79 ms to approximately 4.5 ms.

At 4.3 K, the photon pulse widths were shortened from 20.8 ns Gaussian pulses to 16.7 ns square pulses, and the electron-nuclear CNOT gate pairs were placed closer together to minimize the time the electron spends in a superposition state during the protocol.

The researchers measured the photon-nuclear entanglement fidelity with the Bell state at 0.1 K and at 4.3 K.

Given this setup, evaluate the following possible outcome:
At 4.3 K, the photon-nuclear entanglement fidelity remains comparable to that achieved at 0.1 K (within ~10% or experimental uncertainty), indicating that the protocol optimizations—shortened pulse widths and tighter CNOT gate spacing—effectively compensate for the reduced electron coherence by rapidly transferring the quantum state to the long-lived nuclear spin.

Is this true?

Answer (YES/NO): NO